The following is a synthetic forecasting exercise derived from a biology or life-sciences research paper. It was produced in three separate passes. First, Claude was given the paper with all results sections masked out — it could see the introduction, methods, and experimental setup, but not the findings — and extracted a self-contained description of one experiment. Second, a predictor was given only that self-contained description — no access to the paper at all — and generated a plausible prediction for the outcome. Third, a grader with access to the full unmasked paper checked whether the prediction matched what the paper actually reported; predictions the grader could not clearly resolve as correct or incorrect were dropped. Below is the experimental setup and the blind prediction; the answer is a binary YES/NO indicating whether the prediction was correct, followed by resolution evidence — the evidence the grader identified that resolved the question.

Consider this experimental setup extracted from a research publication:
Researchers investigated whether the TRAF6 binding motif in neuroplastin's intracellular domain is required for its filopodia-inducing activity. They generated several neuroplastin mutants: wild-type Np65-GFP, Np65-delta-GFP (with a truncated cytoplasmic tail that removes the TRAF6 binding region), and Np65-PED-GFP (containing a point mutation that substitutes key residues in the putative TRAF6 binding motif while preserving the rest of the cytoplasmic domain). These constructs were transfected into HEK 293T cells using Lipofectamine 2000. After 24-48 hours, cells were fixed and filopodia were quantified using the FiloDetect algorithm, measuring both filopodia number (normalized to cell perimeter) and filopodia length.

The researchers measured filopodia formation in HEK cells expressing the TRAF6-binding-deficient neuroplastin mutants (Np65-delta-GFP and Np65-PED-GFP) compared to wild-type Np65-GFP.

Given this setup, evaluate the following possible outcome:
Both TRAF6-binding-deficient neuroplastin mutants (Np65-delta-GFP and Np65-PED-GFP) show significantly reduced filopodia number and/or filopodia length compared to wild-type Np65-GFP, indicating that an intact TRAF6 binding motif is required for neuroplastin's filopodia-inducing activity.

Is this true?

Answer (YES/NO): YES